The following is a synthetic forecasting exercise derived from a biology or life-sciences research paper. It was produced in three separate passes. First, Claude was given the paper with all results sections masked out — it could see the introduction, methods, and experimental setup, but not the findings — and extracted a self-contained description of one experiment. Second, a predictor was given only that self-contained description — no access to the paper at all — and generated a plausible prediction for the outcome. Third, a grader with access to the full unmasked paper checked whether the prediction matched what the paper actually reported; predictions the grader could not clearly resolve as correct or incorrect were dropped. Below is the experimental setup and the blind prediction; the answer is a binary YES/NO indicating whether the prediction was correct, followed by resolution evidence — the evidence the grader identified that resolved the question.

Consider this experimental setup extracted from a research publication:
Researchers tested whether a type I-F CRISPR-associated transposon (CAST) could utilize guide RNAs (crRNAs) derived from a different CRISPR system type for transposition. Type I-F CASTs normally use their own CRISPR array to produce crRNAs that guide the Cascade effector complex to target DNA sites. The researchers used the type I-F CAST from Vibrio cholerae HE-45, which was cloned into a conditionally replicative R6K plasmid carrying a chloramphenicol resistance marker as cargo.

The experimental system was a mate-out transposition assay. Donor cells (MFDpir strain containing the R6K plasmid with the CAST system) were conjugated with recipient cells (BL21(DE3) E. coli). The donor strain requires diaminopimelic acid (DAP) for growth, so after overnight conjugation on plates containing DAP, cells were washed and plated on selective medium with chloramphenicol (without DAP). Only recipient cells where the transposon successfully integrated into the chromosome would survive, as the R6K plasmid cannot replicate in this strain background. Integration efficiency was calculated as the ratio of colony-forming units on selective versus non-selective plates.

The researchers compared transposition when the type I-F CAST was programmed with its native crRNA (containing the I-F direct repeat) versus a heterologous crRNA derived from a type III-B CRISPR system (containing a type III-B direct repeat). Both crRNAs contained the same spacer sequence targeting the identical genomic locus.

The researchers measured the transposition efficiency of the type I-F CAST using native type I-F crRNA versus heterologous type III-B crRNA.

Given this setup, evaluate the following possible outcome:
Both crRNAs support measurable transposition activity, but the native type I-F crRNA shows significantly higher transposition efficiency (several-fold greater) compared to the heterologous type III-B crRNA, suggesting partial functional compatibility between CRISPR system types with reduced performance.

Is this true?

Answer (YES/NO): NO